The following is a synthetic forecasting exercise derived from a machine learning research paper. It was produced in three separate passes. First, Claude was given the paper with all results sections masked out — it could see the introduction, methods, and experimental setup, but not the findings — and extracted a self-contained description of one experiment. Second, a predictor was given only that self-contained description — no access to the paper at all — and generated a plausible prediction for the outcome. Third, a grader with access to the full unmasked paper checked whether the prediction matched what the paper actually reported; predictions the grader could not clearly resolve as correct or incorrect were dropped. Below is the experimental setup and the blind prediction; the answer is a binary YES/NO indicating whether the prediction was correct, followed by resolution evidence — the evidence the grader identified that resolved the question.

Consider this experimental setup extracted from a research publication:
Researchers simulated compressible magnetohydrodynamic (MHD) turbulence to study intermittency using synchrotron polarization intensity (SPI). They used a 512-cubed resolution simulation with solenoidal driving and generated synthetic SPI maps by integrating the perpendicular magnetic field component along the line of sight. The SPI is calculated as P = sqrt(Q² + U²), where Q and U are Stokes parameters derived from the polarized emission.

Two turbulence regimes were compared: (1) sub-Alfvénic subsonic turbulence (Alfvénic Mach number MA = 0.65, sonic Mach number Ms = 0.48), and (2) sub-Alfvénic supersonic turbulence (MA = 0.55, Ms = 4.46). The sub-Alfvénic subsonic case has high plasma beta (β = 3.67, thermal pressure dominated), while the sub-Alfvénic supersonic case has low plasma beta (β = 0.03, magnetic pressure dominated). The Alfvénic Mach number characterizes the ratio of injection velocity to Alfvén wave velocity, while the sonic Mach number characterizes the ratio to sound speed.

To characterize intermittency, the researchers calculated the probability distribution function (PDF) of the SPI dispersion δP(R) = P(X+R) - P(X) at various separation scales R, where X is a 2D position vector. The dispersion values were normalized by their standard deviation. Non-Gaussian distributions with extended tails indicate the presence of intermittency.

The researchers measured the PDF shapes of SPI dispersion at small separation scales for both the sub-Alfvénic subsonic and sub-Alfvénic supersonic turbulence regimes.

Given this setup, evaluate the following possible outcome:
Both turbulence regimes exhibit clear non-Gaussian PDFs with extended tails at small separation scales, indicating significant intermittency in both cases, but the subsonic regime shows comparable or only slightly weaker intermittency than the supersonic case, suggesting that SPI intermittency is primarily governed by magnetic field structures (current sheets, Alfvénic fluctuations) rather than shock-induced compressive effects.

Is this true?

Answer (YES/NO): NO